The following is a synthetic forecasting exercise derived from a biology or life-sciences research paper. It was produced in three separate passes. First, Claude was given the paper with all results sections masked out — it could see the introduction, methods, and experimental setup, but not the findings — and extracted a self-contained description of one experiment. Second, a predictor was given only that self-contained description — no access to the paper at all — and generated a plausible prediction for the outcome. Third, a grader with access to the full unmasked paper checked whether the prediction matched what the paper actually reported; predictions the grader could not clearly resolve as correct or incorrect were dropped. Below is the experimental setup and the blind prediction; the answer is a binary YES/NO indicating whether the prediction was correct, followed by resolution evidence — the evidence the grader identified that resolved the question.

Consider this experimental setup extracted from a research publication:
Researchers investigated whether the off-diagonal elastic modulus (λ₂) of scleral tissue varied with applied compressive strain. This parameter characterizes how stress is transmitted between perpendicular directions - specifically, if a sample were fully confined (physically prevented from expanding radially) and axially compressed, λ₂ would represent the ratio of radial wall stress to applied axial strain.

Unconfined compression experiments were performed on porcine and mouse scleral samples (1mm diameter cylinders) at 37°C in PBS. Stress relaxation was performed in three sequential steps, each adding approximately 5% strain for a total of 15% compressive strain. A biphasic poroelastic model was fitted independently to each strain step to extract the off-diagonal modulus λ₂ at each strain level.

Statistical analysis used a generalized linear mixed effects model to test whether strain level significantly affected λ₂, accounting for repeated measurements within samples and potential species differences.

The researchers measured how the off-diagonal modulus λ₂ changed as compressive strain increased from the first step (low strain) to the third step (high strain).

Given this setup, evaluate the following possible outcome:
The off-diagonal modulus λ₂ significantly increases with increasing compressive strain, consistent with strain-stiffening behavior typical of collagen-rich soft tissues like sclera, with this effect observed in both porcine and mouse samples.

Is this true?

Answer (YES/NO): NO